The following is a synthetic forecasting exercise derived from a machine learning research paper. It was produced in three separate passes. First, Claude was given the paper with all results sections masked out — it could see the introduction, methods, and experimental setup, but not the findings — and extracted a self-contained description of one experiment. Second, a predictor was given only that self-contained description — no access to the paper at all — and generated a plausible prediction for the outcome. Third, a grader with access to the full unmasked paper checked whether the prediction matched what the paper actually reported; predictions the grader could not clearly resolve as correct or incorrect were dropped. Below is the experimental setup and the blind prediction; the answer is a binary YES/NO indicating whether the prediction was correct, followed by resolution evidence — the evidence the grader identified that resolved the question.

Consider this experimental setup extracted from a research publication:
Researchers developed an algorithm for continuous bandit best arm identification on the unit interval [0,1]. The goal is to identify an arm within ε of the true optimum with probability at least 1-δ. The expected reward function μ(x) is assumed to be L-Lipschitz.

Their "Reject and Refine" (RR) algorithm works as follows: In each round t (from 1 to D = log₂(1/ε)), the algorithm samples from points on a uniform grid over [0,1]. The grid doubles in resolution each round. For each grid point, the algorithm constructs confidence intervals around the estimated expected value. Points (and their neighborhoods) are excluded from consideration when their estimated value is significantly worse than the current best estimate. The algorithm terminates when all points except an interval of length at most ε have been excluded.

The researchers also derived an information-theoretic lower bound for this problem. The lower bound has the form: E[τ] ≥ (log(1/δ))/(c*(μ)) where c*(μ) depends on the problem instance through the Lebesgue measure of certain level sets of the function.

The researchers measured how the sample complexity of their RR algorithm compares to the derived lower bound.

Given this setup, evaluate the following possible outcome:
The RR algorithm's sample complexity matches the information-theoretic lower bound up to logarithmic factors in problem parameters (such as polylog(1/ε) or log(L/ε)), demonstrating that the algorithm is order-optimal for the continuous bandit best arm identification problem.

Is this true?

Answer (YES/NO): YES